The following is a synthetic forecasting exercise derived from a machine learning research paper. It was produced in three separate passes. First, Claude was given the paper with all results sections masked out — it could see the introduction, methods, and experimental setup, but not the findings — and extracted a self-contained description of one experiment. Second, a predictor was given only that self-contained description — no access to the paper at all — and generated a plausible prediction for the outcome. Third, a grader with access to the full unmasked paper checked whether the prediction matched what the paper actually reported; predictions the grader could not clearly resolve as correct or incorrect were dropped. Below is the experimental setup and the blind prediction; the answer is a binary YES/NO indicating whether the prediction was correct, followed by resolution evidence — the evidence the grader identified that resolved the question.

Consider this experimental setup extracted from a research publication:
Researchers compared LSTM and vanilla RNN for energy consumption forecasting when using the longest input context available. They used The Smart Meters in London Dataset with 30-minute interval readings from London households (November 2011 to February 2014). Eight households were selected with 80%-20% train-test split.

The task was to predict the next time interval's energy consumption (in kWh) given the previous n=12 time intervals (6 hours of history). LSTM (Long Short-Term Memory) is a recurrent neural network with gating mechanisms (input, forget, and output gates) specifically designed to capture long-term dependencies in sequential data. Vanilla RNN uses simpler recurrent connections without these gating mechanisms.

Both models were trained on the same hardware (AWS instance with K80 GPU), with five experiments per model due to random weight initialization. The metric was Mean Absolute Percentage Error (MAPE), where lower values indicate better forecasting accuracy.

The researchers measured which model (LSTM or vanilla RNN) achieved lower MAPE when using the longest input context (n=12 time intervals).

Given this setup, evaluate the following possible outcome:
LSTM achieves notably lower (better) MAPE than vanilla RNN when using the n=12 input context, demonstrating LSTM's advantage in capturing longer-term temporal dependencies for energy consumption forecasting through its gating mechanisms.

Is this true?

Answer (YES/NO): NO